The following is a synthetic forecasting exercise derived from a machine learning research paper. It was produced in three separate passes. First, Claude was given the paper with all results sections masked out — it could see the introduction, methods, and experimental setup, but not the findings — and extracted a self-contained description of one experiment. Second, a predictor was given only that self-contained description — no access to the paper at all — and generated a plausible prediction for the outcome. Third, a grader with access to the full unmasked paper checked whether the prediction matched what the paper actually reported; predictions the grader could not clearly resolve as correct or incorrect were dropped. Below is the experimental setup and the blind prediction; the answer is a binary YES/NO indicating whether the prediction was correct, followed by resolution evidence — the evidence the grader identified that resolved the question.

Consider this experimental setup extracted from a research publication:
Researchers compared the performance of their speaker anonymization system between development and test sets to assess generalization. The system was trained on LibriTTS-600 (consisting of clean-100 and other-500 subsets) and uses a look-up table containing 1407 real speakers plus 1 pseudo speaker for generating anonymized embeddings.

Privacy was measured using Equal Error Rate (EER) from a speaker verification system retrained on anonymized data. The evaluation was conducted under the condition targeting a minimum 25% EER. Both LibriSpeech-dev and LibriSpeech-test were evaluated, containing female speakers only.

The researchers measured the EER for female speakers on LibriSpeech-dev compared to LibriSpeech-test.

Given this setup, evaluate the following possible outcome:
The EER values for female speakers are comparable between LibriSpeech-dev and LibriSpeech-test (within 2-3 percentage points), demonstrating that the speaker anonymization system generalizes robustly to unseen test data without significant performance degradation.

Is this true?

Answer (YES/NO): NO